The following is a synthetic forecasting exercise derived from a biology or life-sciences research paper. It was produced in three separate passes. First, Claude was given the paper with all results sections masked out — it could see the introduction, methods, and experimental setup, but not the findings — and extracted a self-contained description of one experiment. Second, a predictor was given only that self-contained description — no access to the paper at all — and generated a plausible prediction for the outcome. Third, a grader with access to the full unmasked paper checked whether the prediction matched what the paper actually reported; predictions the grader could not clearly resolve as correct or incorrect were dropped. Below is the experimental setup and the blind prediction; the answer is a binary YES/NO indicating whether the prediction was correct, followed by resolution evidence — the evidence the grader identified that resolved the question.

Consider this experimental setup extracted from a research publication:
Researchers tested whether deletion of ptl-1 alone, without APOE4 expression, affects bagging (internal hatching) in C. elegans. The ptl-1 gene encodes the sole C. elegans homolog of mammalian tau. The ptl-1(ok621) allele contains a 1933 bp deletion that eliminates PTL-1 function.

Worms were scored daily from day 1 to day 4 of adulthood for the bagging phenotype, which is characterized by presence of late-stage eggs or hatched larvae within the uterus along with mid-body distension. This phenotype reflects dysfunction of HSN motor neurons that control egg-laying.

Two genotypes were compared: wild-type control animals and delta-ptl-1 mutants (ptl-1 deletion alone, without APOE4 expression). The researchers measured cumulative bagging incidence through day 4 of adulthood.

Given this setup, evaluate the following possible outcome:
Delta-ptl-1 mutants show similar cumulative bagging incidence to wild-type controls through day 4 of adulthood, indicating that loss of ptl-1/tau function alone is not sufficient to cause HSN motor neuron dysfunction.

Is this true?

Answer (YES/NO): YES